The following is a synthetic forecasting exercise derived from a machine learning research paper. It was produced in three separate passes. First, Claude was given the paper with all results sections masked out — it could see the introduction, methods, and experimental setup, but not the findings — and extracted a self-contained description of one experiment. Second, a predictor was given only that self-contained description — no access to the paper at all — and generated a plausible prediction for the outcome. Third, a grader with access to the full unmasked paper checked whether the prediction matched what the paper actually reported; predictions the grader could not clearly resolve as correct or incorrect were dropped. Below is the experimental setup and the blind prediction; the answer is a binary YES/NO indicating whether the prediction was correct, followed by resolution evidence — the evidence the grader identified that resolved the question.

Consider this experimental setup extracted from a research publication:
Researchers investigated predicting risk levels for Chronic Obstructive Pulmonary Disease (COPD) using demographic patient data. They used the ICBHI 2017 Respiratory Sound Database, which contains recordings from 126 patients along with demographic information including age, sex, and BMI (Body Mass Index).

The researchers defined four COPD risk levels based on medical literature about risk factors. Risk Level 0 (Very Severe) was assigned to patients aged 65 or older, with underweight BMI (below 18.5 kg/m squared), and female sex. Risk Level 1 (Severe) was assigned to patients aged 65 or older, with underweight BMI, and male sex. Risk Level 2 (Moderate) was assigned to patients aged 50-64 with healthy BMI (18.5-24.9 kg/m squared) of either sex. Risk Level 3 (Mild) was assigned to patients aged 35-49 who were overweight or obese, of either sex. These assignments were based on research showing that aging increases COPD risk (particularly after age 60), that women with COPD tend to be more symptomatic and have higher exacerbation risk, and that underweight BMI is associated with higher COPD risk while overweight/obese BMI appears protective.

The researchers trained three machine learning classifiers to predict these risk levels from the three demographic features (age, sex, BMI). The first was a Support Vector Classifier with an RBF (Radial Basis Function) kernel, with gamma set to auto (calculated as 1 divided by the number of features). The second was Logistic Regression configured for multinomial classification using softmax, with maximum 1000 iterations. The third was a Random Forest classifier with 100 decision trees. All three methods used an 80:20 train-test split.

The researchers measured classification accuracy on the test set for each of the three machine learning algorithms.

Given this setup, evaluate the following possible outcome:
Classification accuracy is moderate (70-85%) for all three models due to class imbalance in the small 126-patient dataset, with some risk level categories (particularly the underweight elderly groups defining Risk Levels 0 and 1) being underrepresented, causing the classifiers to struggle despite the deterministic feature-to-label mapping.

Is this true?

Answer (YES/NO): NO